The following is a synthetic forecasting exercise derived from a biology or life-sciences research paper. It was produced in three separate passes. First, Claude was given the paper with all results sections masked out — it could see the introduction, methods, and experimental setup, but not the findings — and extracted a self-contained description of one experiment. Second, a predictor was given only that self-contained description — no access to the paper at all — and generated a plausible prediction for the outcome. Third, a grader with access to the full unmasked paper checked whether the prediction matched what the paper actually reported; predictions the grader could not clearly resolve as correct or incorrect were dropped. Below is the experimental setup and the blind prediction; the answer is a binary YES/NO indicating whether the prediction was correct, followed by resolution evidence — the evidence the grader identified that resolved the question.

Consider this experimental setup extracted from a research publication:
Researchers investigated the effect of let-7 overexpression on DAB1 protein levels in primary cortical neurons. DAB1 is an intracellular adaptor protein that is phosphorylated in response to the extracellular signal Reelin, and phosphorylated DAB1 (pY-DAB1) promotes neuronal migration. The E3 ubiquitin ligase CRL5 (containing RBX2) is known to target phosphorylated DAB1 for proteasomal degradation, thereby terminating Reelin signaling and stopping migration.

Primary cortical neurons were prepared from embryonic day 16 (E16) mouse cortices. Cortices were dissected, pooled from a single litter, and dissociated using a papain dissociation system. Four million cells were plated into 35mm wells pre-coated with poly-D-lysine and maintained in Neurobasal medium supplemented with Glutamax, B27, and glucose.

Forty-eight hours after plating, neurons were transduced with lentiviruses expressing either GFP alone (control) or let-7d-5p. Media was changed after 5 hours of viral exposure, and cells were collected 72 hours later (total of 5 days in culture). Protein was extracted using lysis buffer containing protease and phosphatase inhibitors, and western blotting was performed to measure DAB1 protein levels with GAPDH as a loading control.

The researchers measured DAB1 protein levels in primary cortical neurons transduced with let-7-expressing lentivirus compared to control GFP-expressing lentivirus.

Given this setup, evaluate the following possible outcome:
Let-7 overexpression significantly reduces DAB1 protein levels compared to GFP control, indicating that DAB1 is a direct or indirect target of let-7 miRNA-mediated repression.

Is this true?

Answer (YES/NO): NO